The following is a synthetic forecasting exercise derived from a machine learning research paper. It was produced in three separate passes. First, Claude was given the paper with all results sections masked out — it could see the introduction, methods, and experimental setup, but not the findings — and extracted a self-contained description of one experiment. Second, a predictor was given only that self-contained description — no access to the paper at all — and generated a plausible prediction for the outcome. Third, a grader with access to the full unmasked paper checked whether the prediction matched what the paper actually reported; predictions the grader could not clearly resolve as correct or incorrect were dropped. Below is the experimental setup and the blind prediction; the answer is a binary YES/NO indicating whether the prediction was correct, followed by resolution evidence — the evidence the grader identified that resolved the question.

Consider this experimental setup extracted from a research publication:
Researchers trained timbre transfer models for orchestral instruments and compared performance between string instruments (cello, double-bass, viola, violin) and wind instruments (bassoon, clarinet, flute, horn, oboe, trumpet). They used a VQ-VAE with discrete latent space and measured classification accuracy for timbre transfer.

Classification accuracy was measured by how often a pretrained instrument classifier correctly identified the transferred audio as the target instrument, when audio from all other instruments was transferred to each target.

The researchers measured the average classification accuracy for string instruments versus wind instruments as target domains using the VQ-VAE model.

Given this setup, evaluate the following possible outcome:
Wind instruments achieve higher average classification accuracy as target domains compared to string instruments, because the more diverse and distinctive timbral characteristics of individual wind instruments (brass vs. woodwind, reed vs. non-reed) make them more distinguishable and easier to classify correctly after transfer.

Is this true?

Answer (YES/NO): YES